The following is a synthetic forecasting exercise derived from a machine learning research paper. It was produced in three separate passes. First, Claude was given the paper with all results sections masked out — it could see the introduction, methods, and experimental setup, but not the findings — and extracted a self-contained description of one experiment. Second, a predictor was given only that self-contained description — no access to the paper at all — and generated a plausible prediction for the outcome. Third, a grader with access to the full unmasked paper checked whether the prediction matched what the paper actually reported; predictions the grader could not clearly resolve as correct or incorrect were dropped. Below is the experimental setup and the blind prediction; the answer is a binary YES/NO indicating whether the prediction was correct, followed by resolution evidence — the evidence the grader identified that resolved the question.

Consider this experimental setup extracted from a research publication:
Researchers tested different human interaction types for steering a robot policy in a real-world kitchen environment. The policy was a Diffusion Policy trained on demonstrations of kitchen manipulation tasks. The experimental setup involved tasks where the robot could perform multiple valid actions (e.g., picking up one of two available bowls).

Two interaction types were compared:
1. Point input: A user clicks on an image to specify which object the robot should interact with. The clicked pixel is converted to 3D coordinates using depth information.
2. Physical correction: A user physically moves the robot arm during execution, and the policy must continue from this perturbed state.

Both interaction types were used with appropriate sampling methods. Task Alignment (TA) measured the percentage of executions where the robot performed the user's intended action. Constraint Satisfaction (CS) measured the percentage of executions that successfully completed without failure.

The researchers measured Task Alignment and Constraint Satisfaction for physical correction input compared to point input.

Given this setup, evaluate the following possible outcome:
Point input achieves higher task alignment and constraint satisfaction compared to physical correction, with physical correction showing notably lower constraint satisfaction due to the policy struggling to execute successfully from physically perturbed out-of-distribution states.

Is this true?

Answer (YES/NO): NO